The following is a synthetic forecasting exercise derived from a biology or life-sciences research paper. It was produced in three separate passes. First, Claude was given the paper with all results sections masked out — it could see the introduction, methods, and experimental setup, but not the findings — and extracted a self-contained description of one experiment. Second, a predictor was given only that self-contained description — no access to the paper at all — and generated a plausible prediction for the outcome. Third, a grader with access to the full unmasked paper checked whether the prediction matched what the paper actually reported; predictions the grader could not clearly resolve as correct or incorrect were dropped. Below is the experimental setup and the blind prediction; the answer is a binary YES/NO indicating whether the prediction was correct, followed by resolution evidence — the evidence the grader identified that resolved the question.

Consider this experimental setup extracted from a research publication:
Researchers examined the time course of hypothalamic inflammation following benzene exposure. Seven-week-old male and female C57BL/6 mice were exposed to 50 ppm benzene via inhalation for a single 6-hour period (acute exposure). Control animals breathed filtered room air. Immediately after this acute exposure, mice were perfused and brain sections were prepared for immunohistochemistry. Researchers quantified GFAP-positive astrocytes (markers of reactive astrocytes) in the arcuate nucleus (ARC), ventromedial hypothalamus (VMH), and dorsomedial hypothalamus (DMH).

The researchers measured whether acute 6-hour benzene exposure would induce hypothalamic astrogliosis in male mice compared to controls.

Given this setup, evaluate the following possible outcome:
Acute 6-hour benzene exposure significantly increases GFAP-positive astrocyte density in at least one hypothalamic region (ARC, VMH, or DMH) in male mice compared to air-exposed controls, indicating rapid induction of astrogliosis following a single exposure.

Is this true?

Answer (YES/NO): YES